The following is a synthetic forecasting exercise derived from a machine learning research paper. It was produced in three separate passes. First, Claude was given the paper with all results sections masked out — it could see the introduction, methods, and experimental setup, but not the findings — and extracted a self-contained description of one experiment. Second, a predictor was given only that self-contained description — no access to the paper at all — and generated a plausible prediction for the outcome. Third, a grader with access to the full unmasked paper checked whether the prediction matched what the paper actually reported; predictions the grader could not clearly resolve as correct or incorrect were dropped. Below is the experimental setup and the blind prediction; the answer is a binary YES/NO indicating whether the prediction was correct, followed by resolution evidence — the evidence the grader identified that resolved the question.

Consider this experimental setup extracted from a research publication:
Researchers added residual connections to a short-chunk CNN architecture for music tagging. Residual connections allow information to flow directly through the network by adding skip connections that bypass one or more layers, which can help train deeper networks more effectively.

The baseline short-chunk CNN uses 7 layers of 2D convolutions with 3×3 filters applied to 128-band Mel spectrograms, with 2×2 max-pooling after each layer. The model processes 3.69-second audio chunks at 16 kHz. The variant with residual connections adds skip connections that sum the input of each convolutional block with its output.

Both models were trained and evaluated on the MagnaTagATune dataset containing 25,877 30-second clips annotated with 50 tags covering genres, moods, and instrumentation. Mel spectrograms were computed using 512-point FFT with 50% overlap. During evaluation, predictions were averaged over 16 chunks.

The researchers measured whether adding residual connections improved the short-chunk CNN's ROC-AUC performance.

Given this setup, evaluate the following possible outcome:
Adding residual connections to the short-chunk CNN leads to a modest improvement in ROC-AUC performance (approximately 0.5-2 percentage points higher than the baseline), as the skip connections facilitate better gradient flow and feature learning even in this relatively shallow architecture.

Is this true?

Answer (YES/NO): NO